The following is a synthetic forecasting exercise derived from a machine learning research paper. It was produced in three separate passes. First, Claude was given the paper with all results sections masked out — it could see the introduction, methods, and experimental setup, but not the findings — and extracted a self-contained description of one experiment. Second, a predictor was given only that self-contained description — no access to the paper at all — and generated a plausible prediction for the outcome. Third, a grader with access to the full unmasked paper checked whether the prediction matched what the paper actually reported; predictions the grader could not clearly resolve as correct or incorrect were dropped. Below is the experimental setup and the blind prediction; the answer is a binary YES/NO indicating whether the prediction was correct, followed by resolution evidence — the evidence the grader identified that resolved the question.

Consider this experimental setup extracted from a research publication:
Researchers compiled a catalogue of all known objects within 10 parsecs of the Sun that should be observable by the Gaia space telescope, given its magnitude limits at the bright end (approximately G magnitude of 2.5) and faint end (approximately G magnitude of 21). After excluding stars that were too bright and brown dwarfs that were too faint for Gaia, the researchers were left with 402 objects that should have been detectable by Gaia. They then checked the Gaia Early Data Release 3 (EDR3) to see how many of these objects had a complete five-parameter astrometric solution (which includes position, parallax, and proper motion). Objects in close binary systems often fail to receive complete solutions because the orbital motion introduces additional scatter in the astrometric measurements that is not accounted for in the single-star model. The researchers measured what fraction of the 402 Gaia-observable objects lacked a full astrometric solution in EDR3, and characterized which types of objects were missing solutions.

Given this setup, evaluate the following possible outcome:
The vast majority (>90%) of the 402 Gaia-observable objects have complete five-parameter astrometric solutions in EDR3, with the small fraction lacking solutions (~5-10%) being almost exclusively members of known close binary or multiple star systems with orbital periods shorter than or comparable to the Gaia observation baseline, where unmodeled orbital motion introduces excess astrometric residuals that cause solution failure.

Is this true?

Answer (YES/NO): NO